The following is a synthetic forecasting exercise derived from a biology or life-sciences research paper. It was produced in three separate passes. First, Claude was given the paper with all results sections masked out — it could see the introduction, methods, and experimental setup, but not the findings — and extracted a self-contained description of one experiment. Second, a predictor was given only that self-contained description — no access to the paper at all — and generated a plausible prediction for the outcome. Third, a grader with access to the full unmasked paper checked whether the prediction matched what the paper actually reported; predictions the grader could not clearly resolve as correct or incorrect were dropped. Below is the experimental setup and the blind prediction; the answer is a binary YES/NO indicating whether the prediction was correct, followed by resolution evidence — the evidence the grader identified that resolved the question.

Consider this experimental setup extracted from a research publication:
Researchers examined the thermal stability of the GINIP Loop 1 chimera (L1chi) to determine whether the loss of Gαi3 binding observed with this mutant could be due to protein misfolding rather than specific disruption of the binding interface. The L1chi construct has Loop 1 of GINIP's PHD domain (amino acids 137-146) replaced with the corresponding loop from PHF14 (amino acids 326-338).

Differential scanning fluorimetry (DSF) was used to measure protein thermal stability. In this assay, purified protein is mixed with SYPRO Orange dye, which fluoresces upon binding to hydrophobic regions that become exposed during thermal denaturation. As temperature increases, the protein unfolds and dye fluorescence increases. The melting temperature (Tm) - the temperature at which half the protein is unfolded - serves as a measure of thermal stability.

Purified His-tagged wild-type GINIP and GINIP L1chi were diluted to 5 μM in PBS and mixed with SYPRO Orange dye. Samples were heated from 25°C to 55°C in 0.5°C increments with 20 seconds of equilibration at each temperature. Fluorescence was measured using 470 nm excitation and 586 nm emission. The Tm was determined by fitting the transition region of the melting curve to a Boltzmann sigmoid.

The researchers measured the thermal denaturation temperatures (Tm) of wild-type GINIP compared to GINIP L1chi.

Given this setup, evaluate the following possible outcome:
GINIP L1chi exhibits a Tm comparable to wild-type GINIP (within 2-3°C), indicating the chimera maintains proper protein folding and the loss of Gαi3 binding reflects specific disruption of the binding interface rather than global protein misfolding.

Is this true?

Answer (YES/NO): YES